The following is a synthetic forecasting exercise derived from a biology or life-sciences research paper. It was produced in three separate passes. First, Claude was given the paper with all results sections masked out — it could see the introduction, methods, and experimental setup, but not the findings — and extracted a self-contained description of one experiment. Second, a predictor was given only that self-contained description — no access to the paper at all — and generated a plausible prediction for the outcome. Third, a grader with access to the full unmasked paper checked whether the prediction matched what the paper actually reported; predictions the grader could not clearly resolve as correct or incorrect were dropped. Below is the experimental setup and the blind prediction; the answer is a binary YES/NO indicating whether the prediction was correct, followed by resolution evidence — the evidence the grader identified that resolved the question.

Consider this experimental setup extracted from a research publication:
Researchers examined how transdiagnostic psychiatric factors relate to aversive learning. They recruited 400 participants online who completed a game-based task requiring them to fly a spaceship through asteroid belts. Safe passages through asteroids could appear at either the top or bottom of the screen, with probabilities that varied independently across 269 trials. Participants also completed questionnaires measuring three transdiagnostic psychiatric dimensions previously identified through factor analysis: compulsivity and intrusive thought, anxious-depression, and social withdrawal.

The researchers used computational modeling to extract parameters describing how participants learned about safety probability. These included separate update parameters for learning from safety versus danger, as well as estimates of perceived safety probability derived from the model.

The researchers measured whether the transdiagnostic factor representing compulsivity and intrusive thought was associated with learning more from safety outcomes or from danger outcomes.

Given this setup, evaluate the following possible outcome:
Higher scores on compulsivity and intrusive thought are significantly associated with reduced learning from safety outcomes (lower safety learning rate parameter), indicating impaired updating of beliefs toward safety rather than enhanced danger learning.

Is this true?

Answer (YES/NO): NO